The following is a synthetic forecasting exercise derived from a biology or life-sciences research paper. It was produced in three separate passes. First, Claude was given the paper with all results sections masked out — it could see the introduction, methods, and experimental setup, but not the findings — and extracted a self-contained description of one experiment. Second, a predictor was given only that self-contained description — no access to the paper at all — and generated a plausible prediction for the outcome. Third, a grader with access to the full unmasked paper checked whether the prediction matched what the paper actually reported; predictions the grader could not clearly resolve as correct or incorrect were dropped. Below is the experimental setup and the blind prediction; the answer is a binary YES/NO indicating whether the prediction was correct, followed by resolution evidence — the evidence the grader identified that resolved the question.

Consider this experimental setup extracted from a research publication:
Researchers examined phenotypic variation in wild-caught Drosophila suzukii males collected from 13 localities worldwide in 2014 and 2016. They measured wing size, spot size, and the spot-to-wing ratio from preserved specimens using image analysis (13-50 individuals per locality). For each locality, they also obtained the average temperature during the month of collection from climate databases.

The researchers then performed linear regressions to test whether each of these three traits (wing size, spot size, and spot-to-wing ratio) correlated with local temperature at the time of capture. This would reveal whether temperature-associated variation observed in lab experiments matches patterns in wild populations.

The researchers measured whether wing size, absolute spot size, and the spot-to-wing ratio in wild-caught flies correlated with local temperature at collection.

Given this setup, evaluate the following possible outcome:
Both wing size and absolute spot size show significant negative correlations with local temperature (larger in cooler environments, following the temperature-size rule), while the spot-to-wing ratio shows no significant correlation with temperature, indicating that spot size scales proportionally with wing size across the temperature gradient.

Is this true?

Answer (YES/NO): NO